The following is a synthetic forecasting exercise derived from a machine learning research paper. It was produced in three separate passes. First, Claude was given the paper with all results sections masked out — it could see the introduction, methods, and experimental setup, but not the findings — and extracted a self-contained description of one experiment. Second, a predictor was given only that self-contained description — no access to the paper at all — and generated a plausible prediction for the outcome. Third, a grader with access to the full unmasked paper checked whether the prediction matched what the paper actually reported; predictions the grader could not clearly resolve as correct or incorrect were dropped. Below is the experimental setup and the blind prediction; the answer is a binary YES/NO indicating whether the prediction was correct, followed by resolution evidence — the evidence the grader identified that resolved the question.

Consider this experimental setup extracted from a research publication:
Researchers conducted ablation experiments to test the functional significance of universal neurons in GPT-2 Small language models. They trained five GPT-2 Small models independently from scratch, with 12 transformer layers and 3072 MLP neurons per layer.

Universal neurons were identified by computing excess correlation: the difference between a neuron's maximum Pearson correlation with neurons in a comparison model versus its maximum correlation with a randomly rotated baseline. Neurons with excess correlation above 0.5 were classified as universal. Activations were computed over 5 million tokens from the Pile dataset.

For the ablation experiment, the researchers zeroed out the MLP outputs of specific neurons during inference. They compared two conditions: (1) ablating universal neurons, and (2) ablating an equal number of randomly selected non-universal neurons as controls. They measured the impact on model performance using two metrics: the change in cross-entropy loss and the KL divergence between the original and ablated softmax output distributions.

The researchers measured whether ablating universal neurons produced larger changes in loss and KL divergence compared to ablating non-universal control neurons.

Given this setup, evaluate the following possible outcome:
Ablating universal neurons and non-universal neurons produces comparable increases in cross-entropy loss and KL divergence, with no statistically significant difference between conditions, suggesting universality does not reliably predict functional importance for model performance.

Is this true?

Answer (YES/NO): NO